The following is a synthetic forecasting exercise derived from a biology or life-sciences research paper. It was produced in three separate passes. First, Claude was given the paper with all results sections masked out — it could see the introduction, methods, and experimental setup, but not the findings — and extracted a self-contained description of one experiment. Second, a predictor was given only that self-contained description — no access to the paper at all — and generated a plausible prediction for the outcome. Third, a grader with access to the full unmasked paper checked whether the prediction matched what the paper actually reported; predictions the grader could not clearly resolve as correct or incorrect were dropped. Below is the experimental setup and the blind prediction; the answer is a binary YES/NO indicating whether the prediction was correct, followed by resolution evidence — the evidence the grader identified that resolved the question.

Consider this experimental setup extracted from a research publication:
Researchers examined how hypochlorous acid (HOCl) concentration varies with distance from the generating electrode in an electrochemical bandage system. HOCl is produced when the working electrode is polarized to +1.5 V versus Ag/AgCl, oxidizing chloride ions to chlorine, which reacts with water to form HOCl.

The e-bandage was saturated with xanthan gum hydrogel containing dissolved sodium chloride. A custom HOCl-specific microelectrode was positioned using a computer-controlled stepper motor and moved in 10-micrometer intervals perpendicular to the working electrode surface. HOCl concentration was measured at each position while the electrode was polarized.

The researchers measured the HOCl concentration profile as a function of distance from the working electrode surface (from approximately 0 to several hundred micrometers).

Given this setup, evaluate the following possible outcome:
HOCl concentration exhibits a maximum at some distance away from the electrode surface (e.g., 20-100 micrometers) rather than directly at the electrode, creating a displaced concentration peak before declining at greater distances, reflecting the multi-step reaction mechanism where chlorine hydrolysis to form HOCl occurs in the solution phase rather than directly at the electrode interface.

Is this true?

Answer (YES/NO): NO